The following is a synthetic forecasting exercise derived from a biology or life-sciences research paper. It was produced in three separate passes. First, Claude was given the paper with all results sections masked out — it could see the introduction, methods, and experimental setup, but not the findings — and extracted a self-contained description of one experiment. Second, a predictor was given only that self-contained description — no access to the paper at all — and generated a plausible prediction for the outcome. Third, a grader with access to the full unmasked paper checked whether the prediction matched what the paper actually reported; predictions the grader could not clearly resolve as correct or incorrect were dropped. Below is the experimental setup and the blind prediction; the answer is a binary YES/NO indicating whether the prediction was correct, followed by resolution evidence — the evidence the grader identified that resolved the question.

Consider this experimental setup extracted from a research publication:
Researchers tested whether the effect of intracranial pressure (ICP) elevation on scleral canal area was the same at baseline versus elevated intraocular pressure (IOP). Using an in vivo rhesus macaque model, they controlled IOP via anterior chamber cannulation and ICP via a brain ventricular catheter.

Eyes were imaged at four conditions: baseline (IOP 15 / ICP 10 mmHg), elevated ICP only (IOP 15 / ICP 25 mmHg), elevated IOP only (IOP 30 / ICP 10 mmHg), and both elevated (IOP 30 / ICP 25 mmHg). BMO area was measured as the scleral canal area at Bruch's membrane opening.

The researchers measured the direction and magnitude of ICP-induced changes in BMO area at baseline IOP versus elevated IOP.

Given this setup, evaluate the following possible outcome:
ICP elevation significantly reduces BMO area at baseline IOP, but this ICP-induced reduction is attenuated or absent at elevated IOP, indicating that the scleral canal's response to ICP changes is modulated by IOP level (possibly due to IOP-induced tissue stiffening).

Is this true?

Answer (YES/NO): NO